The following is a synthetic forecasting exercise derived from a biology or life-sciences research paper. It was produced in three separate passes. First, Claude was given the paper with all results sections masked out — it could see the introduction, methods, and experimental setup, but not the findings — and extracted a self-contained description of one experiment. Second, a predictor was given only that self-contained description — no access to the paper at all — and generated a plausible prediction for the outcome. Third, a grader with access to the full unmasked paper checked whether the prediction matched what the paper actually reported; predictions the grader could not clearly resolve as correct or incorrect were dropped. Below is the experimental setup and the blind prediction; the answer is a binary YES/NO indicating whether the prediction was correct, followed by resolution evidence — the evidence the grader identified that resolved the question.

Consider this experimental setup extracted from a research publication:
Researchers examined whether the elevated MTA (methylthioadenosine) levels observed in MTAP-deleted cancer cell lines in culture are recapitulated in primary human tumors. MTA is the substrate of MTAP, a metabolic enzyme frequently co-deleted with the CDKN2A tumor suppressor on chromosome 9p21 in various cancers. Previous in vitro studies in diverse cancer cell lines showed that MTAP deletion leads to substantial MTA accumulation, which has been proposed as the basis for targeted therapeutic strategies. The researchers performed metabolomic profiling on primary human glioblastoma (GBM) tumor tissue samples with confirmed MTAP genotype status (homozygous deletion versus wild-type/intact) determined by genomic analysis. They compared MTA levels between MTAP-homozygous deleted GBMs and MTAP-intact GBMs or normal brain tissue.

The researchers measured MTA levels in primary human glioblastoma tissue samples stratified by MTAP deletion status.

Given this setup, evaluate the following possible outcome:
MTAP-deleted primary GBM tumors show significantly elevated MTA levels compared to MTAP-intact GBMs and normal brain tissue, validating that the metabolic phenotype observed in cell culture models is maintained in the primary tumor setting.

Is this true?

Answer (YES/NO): NO